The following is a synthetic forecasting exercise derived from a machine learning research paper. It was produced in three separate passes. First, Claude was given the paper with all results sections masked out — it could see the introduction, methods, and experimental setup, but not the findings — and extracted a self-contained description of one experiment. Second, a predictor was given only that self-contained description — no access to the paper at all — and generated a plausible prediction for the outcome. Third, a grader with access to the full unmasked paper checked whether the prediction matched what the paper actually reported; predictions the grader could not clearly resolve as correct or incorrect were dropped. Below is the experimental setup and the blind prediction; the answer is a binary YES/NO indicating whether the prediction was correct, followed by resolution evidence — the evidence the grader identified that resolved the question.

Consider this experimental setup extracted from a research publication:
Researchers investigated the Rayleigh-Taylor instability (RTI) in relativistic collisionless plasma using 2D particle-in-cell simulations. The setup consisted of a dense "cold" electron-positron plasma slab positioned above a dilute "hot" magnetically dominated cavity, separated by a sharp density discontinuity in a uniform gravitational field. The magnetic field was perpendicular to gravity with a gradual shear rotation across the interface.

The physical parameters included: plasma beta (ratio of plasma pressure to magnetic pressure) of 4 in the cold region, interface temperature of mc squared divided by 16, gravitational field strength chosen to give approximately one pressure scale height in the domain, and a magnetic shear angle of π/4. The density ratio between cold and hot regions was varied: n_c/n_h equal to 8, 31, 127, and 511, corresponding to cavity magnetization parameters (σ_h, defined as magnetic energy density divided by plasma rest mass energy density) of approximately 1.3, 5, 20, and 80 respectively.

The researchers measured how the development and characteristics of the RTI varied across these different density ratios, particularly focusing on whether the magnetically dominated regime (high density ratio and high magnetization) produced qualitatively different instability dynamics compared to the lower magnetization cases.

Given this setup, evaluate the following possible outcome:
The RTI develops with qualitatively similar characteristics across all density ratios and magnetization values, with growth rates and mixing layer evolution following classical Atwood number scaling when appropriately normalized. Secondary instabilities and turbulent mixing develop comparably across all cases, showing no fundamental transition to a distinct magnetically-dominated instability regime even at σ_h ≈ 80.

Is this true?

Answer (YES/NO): NO